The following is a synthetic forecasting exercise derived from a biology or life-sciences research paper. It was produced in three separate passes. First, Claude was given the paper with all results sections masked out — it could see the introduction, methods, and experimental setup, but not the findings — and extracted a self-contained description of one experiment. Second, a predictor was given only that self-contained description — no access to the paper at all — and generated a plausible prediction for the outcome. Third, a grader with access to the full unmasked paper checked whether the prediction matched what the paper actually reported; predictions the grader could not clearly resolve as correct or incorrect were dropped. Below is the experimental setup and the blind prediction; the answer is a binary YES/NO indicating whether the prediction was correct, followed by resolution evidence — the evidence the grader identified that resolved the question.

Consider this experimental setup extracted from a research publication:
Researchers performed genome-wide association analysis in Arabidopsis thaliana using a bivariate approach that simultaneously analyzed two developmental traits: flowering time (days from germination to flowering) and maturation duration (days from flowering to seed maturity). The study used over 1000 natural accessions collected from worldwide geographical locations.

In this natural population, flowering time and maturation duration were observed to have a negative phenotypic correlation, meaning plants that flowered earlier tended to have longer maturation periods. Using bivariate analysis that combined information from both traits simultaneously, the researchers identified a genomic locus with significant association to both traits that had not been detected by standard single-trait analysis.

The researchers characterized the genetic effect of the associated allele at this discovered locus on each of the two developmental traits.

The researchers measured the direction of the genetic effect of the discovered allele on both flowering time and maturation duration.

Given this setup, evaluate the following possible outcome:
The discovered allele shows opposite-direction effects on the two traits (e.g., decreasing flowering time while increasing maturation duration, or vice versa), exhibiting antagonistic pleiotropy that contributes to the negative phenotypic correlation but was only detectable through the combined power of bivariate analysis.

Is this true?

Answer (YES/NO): NO